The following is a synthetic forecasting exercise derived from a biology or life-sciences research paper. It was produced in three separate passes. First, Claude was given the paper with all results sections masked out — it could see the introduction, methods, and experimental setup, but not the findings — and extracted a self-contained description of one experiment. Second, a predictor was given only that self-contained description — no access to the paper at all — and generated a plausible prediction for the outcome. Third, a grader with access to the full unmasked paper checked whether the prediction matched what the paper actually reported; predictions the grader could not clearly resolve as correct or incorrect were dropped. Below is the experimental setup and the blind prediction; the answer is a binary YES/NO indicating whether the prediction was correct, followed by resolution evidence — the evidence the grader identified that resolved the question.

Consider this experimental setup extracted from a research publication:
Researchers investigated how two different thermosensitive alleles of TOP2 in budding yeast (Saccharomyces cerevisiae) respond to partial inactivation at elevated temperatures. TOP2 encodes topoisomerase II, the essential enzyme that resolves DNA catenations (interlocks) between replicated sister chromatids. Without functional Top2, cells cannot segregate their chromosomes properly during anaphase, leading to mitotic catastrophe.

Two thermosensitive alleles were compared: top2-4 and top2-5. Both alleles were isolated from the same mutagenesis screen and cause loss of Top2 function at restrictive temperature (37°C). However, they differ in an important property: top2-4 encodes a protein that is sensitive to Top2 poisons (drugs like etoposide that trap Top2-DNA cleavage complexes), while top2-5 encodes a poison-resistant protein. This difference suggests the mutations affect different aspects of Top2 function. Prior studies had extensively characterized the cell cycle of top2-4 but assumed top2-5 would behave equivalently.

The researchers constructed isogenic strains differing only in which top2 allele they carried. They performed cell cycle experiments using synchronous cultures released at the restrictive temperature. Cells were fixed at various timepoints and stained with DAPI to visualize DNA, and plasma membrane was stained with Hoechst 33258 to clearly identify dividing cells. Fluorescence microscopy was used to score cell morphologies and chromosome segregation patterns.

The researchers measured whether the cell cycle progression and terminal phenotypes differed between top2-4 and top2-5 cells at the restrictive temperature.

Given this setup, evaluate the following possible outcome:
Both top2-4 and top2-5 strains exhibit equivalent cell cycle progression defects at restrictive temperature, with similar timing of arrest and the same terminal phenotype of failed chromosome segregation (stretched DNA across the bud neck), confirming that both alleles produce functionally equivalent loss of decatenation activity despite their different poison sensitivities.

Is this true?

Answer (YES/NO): NO